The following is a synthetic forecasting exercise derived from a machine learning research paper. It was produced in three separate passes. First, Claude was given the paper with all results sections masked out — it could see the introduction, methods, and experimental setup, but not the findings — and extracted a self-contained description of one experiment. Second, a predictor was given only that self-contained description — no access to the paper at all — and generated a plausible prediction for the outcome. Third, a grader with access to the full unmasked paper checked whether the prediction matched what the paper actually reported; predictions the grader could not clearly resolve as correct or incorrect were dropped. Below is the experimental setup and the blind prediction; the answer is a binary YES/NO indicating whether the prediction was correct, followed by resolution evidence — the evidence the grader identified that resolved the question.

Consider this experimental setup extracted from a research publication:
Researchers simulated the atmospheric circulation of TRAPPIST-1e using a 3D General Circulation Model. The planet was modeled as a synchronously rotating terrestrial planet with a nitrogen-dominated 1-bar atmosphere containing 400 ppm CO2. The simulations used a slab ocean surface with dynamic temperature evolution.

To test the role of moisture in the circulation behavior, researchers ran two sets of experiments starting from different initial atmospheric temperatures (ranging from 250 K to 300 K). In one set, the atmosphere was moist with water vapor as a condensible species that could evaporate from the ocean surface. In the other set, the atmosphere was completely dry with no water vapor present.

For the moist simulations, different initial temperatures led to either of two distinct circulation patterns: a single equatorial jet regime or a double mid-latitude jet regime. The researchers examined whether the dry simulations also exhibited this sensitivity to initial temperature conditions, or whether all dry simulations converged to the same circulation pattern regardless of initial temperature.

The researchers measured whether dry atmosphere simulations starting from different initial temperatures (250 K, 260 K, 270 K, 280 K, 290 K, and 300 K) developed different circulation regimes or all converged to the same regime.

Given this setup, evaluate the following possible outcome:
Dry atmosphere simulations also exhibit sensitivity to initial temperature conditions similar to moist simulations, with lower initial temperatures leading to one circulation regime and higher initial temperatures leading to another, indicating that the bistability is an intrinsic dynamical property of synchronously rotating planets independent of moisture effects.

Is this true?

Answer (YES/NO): NO